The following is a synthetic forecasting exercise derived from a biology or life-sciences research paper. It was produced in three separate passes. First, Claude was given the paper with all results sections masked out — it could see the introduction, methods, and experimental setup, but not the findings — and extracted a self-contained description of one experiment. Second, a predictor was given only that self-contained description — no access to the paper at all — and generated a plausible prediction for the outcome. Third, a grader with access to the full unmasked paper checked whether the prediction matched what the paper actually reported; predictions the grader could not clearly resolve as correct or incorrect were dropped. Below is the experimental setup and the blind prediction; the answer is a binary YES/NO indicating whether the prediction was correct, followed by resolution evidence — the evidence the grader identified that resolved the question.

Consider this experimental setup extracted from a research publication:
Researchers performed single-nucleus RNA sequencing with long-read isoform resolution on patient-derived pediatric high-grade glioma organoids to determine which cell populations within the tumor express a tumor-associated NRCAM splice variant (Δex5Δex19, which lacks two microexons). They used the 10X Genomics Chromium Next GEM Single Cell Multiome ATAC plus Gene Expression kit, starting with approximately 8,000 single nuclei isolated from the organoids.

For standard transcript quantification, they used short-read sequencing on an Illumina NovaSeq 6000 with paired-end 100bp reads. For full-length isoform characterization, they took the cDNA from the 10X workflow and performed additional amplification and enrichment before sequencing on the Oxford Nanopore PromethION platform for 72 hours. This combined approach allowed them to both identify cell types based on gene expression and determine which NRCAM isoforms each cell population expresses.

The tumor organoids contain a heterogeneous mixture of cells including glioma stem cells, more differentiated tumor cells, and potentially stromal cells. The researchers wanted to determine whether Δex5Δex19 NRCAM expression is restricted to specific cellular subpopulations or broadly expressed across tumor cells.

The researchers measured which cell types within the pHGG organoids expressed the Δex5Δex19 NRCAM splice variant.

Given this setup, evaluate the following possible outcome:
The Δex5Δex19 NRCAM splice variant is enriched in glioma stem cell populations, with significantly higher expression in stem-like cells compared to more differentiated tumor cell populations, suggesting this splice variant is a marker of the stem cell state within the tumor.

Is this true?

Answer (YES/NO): NO